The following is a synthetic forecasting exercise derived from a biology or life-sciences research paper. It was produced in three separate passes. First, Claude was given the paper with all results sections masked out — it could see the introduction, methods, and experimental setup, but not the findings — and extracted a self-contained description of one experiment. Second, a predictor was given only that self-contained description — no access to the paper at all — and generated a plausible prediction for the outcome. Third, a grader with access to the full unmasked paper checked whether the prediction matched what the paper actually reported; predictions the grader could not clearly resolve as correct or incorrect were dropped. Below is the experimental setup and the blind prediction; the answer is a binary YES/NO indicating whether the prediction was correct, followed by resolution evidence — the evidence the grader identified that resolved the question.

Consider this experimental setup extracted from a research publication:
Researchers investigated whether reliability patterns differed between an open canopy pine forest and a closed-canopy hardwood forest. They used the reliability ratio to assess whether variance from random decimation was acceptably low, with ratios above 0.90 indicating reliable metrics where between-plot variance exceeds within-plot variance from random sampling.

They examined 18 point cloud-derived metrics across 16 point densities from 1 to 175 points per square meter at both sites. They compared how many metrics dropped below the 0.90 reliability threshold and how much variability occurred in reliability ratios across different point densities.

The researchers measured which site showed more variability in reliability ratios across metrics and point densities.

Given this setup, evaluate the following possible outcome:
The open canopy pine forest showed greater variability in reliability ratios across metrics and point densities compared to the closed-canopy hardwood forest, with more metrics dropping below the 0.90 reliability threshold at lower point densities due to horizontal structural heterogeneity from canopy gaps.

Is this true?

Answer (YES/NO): YES